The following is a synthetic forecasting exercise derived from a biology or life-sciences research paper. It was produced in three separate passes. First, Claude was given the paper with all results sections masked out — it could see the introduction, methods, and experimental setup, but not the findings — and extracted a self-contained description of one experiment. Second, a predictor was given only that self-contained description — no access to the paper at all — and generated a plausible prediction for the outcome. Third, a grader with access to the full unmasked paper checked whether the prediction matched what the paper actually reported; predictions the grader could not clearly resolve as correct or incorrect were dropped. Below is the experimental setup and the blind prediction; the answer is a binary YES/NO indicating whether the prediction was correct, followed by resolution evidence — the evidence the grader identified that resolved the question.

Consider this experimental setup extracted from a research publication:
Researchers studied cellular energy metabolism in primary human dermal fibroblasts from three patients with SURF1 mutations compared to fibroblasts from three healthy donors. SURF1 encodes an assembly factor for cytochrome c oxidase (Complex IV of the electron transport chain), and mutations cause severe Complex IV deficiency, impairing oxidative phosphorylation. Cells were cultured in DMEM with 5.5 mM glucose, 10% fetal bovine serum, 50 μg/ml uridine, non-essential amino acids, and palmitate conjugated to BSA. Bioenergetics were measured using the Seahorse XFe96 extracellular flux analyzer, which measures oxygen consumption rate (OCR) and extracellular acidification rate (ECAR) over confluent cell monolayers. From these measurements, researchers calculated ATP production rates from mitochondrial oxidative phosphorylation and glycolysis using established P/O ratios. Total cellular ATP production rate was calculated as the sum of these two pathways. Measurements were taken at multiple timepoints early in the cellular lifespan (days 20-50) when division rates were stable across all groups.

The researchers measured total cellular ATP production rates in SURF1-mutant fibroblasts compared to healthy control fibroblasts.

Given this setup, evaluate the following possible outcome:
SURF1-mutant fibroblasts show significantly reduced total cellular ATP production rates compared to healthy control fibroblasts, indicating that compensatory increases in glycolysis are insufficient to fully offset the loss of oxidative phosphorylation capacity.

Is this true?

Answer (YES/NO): NO